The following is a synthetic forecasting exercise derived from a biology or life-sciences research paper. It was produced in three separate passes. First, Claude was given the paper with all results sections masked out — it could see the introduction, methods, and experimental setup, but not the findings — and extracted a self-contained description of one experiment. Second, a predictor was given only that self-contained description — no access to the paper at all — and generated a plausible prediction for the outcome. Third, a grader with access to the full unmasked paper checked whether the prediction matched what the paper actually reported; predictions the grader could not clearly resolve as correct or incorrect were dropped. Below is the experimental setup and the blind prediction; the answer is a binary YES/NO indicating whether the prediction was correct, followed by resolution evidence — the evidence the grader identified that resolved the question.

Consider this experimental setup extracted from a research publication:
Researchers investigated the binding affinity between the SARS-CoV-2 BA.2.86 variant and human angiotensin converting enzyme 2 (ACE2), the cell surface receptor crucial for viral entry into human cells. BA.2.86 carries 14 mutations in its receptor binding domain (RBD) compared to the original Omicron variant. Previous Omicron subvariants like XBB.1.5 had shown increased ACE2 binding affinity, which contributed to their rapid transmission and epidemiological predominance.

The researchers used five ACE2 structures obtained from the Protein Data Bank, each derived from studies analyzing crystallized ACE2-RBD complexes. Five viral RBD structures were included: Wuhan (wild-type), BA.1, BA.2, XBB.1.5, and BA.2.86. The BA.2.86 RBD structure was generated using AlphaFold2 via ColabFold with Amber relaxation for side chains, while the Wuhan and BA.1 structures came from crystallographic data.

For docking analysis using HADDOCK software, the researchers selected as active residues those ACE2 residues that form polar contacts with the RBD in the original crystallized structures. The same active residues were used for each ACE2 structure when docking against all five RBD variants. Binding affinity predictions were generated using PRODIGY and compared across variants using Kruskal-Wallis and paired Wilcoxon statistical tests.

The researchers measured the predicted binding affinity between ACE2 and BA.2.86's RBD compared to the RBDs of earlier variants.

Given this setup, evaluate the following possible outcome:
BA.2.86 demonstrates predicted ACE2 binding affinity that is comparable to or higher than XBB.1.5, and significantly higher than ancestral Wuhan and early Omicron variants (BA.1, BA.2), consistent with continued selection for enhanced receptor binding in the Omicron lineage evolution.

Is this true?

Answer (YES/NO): NO